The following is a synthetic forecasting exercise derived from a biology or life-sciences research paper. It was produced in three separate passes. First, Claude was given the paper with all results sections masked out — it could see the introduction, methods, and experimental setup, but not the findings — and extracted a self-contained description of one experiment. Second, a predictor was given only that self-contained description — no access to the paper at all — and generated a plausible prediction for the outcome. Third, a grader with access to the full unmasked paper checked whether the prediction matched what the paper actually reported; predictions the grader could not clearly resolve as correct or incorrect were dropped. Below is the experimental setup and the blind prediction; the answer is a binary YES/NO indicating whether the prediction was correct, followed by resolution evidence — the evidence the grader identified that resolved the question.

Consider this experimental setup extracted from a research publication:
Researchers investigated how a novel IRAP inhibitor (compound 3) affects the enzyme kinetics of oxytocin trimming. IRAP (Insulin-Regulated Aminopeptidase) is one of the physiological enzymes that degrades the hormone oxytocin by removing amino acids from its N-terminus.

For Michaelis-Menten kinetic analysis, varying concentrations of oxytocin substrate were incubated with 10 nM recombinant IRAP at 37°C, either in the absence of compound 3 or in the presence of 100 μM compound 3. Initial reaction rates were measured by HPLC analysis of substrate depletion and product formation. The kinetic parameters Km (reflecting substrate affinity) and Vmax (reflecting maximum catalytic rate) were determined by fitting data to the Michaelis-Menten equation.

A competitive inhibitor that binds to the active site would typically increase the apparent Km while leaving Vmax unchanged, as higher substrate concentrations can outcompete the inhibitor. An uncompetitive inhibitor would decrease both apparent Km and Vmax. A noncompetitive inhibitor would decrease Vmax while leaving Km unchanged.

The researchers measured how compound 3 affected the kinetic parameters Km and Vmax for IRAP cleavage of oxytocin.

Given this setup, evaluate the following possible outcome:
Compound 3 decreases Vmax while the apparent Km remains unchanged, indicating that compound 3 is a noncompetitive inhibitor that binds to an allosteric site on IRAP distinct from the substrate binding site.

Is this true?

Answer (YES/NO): NO